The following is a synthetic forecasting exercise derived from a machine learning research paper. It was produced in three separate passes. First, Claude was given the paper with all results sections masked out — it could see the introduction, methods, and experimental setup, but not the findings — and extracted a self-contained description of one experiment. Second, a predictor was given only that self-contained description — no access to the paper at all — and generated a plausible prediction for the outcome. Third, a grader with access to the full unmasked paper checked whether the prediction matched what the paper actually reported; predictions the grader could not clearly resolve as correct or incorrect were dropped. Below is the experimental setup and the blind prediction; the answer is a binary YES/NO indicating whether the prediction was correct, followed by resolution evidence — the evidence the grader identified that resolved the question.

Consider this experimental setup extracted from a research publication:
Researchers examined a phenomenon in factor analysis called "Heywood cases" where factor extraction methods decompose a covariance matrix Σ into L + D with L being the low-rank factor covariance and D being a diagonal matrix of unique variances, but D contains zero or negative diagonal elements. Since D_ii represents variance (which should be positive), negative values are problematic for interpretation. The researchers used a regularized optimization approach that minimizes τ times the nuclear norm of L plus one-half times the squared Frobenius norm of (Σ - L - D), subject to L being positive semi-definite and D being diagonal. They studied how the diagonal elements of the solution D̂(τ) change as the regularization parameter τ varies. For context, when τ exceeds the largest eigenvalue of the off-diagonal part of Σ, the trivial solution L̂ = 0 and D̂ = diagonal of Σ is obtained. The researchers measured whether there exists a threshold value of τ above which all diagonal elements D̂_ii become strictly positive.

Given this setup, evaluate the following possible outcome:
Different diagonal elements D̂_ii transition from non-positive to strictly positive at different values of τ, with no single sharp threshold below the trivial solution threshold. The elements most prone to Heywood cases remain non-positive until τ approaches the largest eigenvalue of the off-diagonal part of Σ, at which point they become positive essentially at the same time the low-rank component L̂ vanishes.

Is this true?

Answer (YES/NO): NO